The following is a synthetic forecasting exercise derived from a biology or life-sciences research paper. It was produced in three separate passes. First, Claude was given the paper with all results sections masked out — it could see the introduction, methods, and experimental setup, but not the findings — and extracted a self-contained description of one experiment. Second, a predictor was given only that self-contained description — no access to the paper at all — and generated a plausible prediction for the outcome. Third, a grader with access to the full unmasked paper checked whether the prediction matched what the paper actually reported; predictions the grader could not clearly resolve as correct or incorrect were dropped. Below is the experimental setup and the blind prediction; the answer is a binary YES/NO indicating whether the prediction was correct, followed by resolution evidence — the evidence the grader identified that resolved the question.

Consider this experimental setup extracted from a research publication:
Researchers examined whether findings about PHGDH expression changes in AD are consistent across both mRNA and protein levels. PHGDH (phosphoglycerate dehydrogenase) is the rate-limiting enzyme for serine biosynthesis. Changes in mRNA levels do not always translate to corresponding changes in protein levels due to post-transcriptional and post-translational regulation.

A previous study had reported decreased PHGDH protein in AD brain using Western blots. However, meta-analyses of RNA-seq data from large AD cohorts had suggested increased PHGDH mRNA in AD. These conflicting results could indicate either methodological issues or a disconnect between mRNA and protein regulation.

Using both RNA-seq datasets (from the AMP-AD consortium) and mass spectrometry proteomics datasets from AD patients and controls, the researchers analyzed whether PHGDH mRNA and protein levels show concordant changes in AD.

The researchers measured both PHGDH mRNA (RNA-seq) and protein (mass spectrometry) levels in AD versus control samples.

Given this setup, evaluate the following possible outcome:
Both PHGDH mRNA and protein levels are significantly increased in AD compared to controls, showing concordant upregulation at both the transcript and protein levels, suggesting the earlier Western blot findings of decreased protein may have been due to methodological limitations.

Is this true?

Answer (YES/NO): YES